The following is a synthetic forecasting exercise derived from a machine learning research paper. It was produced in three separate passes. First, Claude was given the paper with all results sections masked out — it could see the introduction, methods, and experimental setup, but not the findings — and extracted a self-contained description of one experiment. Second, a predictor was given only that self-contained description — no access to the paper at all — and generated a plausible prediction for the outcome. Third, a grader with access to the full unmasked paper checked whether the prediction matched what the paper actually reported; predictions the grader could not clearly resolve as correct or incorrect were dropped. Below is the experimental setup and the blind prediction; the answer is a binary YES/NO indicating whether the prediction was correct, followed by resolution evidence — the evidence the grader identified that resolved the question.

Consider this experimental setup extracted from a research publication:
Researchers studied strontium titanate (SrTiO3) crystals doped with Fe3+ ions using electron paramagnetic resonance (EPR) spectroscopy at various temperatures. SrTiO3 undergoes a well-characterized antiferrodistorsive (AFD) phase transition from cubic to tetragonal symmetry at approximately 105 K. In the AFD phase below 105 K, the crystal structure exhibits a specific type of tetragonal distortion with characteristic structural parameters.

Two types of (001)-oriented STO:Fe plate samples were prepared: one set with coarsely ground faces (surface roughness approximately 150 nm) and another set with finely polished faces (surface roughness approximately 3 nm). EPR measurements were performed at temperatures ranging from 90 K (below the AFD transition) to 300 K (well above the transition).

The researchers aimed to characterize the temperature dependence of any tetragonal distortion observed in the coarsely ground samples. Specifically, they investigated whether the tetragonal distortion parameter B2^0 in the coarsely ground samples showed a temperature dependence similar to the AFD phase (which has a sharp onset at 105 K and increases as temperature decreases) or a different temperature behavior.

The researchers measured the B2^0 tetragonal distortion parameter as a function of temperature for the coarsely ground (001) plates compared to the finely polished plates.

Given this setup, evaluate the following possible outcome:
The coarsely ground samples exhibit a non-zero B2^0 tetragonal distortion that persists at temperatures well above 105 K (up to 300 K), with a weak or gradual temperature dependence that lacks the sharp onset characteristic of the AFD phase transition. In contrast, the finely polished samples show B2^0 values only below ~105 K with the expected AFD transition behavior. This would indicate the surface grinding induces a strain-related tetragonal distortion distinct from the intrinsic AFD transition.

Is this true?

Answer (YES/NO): NO